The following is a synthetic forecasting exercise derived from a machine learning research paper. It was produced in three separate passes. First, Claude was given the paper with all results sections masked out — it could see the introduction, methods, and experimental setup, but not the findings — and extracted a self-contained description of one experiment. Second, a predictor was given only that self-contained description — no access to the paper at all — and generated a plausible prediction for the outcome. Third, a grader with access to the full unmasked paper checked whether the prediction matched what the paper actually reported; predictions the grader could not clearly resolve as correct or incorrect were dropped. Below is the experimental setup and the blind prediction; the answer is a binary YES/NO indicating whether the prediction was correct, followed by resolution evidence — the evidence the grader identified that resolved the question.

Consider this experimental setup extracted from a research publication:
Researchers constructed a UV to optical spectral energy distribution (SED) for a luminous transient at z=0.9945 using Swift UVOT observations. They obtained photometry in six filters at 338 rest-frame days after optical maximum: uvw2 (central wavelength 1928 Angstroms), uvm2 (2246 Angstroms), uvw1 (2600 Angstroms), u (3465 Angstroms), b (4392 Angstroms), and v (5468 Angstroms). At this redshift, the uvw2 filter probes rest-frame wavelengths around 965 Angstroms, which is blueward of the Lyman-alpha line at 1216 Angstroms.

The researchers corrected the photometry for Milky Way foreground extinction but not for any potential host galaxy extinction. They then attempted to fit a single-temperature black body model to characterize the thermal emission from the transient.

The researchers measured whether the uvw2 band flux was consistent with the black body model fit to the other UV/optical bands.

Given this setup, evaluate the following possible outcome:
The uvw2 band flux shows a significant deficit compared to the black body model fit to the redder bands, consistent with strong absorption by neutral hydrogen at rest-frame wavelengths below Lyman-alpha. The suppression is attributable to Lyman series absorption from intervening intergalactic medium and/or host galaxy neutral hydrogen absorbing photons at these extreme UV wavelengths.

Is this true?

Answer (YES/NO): YES